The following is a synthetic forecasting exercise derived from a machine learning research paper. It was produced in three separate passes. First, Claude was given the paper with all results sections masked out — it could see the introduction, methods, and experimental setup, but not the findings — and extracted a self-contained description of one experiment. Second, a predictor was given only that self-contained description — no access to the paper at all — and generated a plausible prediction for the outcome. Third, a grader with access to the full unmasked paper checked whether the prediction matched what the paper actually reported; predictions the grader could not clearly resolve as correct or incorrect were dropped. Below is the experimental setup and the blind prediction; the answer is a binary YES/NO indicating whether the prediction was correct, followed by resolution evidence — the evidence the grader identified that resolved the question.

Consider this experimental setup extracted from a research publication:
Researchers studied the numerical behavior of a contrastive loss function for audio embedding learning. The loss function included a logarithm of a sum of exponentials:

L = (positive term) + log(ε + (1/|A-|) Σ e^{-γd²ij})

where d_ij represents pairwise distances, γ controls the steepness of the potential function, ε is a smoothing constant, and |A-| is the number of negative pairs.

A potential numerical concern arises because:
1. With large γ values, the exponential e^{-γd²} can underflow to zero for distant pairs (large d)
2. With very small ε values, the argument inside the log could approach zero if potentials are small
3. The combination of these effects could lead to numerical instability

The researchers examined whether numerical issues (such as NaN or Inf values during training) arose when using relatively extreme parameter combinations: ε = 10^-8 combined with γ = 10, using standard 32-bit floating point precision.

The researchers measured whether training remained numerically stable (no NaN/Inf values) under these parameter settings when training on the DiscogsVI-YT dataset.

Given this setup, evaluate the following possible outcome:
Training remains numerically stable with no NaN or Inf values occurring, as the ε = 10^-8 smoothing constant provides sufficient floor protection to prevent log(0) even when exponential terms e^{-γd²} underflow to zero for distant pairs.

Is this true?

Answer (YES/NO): YES